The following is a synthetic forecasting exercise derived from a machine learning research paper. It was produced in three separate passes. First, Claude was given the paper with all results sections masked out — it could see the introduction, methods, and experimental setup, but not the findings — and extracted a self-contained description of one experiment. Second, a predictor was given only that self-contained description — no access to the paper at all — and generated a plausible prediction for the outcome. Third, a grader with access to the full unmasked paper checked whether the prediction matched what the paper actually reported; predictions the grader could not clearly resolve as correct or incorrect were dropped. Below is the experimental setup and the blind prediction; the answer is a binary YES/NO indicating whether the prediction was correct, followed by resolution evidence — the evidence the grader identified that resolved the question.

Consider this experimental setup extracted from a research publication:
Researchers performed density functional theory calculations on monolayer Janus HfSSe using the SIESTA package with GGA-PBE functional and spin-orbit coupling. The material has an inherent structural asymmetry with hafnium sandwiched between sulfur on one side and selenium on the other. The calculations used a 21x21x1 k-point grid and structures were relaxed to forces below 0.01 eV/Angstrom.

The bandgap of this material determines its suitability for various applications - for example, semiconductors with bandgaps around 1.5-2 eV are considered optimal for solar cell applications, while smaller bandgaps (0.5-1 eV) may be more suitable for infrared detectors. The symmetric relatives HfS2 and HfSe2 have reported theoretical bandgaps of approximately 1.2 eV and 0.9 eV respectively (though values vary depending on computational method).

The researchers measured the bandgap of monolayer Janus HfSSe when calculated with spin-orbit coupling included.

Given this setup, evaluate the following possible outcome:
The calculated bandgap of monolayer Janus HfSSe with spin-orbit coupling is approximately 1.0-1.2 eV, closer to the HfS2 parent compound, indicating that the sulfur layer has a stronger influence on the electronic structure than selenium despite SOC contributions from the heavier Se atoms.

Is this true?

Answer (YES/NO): NO